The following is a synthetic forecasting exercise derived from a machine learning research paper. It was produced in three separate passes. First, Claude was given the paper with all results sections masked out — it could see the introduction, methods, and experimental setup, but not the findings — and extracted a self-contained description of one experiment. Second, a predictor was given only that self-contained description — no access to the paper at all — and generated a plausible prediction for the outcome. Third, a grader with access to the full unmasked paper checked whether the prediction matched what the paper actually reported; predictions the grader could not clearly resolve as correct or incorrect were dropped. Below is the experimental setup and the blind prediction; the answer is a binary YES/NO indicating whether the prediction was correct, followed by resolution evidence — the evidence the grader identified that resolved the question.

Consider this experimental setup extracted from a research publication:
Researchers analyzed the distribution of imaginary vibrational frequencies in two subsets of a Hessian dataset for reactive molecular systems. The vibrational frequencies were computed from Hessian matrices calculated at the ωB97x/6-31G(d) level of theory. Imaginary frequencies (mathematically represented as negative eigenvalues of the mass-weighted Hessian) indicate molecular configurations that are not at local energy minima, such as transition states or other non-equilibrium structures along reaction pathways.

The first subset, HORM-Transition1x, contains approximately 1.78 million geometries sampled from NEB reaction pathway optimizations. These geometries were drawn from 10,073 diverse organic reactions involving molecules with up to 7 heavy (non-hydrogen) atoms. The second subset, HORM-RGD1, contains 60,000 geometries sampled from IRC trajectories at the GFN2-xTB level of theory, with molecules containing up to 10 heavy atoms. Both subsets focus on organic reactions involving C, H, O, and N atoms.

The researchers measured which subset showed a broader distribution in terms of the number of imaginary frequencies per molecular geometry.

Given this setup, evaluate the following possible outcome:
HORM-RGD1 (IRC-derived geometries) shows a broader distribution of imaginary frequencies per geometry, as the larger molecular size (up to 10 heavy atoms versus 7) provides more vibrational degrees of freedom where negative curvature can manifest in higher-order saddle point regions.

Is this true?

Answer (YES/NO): YES